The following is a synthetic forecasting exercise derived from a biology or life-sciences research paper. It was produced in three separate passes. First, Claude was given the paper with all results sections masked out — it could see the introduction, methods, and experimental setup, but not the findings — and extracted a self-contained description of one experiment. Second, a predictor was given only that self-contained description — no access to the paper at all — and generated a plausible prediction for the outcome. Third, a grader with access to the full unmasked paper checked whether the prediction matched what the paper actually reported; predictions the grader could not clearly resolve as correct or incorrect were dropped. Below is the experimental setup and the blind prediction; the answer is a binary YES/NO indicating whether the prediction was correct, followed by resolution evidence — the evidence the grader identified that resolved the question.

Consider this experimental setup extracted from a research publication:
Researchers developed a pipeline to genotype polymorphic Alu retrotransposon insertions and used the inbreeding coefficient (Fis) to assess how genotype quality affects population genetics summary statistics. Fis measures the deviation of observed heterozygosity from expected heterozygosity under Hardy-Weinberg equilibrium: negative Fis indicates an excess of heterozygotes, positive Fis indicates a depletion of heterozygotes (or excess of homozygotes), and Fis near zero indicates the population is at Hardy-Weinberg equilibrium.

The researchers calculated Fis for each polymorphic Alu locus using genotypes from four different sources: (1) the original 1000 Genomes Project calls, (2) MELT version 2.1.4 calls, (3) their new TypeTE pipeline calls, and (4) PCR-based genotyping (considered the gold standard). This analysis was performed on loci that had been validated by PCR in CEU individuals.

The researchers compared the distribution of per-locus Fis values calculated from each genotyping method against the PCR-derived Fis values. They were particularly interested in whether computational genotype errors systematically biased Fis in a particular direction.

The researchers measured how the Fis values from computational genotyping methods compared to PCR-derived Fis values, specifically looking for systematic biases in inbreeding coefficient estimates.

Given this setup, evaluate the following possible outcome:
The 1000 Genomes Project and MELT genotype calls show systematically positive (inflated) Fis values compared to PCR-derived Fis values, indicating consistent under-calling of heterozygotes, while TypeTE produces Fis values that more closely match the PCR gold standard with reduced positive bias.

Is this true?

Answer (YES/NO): NO